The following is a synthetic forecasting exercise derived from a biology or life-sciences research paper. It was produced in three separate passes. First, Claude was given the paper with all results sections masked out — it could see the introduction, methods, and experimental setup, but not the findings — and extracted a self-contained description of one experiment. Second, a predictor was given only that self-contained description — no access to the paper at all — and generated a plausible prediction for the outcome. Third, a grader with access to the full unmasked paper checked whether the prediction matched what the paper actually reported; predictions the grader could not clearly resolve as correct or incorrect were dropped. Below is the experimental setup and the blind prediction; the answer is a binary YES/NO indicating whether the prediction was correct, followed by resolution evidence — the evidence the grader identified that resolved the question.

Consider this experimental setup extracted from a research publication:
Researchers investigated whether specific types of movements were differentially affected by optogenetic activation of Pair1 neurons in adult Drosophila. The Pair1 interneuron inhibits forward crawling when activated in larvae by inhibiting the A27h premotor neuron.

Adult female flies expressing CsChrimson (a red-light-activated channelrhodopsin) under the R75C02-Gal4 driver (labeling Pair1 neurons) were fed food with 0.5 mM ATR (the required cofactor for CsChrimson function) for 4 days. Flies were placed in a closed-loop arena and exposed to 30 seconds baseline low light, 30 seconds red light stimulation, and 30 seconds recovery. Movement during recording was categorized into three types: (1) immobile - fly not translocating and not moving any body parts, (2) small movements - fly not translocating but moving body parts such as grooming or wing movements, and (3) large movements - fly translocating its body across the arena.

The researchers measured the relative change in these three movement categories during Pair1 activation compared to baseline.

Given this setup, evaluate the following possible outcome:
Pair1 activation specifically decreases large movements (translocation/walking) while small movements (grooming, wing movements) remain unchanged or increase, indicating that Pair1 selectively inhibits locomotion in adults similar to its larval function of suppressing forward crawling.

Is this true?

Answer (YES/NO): YES